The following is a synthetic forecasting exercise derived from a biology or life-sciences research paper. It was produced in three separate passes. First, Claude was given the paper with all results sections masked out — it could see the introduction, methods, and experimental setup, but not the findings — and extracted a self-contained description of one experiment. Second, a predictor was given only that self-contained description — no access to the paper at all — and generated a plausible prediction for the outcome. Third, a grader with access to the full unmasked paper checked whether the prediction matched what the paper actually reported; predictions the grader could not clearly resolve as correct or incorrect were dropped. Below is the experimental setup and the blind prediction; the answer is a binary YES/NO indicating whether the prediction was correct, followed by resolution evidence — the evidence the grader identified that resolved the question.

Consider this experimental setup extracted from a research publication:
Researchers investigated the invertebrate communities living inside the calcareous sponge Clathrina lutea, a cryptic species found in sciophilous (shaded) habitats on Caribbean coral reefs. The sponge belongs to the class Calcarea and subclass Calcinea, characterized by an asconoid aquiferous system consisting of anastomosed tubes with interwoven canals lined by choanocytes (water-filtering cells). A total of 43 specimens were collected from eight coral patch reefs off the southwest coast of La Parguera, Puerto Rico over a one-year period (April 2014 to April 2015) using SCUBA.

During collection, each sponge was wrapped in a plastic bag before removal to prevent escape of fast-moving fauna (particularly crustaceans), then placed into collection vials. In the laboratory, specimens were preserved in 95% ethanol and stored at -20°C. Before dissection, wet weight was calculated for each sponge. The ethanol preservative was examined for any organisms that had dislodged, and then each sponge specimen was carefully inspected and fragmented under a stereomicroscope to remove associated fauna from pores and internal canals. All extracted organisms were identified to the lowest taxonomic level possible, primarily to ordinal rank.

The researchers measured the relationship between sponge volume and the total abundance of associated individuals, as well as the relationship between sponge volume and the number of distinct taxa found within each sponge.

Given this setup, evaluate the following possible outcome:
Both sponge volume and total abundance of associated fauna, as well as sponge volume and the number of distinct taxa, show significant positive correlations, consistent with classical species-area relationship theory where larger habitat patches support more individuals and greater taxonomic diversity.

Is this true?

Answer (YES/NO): NO